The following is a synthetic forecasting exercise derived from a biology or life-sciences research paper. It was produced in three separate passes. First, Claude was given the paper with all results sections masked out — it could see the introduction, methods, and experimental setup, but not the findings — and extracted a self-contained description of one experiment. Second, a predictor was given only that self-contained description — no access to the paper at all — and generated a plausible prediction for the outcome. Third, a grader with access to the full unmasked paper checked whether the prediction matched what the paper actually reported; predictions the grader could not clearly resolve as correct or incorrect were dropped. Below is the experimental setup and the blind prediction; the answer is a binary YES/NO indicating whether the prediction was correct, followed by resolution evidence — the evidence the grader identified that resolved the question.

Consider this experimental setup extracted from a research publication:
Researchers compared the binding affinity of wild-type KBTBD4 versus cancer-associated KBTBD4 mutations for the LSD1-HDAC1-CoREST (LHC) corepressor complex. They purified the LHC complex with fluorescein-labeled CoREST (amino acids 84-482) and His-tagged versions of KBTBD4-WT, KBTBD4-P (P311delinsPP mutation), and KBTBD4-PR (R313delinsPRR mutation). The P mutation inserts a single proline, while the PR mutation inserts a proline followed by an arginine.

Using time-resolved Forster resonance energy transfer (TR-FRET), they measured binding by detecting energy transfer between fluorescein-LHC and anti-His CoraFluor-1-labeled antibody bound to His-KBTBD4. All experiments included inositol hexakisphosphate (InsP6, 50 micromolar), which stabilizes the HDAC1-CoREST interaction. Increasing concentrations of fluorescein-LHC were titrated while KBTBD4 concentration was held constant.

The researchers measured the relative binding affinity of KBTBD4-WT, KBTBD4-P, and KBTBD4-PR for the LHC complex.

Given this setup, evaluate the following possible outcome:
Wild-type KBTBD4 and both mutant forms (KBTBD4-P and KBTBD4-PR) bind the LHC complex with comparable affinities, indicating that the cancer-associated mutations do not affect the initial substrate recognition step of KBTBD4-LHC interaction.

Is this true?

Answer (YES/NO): NO